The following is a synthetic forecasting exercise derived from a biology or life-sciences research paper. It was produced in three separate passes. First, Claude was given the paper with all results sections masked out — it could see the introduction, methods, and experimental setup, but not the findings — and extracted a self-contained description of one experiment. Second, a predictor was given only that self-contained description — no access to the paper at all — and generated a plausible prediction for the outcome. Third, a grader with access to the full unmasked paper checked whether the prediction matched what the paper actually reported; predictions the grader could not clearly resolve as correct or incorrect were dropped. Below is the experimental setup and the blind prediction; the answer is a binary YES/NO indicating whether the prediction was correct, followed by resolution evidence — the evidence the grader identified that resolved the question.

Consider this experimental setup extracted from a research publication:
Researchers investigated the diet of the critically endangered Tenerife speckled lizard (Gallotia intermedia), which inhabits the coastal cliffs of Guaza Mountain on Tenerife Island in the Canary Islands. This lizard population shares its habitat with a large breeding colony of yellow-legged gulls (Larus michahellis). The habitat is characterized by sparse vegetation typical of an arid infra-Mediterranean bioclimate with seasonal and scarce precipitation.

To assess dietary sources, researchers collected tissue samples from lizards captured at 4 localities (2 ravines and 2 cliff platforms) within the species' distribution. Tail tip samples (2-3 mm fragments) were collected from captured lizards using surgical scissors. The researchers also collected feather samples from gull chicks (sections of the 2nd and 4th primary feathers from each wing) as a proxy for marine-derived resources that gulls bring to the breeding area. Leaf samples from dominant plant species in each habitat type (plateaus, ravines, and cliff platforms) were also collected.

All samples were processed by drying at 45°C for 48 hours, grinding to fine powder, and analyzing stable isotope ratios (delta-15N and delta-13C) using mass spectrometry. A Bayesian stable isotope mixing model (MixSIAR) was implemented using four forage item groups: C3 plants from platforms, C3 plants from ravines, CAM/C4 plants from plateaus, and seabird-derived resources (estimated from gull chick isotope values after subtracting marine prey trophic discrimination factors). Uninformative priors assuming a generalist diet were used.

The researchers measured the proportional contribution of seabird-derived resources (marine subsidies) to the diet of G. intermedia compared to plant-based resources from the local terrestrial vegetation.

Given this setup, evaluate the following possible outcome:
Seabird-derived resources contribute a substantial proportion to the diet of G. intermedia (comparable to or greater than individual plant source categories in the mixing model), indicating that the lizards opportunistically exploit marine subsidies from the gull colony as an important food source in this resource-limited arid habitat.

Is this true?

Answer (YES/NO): YES